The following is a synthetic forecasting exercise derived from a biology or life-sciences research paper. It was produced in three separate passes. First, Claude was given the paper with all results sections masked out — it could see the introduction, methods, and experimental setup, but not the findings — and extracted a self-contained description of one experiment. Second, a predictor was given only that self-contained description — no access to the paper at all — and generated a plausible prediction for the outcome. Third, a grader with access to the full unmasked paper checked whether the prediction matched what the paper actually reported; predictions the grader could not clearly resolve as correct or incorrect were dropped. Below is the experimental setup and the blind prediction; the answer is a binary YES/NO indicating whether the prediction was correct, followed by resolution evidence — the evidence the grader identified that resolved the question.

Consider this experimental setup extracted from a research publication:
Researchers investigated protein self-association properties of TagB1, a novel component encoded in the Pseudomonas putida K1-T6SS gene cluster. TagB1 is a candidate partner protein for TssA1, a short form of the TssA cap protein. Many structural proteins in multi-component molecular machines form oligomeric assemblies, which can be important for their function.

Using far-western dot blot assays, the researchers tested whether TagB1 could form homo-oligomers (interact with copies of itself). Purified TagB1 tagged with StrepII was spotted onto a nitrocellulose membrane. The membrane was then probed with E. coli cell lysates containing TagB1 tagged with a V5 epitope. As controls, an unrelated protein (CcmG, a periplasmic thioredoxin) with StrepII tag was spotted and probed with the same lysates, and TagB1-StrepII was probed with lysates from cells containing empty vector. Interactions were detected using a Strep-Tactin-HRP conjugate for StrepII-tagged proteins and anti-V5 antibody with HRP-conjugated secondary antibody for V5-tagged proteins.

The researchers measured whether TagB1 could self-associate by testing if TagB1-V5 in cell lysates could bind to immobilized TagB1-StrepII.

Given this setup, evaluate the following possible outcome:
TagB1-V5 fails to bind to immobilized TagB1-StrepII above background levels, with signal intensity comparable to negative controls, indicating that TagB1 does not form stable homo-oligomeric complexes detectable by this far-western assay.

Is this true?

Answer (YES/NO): NO